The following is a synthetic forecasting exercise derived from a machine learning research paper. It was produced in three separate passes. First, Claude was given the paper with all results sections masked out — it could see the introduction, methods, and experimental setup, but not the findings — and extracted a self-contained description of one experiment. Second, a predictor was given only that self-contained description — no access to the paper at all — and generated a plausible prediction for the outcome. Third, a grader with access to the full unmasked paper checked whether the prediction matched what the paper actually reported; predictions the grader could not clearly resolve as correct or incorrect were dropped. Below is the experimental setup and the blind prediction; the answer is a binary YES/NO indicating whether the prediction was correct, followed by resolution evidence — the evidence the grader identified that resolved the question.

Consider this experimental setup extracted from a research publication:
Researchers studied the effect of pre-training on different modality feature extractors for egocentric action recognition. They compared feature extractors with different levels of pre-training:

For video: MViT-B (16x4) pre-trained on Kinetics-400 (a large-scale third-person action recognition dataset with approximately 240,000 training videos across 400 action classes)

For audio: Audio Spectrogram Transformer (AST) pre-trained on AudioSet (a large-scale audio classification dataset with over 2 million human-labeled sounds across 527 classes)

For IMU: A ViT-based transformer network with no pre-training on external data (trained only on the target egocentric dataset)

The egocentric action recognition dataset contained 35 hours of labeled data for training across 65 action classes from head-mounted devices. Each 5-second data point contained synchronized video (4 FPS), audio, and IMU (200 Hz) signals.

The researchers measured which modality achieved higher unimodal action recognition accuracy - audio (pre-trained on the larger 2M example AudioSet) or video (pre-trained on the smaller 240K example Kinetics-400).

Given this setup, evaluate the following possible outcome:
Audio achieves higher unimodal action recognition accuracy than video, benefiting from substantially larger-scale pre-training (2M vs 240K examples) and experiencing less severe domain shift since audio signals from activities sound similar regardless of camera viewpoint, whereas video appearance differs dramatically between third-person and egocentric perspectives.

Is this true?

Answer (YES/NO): NO